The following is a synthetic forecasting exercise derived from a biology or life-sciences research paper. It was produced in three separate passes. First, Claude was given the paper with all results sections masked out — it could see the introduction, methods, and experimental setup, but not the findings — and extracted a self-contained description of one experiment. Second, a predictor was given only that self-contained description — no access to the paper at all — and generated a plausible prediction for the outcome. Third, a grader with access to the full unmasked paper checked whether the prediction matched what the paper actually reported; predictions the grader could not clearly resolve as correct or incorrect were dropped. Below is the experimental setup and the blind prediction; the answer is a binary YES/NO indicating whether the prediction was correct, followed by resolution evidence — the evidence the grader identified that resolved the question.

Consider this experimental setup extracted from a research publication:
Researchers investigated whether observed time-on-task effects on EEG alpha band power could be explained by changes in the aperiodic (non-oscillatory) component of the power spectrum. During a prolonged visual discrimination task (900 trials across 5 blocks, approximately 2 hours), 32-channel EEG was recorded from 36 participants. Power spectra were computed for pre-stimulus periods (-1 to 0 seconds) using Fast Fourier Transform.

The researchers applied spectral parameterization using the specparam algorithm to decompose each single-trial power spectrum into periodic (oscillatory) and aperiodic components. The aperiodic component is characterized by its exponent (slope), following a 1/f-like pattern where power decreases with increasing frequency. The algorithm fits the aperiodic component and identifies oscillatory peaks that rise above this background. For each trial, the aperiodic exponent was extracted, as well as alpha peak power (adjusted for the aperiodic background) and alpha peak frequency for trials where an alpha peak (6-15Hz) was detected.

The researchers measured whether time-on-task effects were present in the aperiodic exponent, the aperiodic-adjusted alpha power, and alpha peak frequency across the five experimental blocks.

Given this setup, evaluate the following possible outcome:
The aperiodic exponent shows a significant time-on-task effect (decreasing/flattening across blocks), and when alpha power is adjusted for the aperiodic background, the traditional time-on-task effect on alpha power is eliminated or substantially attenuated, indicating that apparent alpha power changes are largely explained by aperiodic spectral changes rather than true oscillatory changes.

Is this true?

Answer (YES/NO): NO